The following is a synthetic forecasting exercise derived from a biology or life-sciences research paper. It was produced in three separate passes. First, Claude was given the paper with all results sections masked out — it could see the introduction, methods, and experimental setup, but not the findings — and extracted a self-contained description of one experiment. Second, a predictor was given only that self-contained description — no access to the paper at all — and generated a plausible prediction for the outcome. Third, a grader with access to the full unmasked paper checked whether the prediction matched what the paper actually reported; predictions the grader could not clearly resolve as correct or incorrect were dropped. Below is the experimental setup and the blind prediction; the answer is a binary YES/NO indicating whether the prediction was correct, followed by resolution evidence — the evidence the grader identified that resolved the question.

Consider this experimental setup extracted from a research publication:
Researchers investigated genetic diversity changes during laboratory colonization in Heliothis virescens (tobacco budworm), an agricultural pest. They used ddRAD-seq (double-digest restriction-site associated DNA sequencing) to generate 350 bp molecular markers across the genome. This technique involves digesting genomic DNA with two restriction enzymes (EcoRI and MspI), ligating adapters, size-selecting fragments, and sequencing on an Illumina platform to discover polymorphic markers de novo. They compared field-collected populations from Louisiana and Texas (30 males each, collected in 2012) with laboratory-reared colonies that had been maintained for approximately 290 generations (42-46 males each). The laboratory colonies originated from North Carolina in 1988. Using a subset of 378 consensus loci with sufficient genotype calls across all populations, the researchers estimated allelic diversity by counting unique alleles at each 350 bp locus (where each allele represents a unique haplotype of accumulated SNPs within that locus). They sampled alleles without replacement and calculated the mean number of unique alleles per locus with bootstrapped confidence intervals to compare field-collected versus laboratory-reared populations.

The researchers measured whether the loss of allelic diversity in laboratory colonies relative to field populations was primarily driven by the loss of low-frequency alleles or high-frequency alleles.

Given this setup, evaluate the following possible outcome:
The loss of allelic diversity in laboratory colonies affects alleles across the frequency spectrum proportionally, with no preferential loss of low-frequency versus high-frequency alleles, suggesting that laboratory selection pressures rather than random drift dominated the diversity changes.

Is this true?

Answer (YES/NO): NO